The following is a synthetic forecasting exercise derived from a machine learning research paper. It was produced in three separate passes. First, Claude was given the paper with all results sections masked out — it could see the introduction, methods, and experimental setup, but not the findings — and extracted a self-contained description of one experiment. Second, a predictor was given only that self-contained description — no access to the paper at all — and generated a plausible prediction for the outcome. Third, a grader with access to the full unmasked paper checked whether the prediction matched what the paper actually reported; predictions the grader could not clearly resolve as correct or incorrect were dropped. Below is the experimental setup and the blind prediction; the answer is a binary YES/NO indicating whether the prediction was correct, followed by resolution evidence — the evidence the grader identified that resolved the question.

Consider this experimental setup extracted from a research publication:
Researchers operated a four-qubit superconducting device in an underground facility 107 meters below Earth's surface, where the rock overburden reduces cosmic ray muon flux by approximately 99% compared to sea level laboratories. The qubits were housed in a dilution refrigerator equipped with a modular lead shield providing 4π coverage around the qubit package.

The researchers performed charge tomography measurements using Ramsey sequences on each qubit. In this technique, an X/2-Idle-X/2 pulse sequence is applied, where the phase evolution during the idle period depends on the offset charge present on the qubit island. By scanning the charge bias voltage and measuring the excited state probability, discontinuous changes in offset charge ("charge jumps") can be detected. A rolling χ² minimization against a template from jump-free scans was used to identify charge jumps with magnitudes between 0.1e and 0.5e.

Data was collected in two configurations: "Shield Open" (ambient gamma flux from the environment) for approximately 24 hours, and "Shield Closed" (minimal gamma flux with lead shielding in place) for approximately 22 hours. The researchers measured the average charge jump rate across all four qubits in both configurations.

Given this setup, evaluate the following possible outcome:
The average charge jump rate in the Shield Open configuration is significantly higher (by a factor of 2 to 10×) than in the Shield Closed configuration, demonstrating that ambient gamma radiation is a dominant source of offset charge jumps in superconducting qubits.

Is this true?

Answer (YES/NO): NO